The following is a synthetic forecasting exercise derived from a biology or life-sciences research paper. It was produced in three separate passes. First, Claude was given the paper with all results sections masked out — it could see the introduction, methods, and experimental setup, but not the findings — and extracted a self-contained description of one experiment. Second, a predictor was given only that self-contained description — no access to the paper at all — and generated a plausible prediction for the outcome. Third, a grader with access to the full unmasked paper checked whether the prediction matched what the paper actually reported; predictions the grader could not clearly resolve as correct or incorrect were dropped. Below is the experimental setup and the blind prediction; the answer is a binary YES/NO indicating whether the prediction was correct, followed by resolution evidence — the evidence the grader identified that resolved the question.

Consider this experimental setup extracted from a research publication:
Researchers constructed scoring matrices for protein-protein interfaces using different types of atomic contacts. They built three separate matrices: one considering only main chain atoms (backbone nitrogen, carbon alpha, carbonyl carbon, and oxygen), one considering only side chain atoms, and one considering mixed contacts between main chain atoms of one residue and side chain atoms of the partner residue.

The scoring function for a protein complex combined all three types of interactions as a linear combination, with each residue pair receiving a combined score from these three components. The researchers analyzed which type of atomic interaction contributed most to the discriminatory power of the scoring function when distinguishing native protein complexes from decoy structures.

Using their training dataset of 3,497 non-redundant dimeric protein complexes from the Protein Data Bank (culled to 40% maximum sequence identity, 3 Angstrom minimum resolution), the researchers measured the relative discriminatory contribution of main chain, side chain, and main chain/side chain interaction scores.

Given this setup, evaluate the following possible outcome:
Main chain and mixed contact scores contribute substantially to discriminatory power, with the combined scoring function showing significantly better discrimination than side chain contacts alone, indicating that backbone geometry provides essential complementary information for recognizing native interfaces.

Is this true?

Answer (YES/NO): NO